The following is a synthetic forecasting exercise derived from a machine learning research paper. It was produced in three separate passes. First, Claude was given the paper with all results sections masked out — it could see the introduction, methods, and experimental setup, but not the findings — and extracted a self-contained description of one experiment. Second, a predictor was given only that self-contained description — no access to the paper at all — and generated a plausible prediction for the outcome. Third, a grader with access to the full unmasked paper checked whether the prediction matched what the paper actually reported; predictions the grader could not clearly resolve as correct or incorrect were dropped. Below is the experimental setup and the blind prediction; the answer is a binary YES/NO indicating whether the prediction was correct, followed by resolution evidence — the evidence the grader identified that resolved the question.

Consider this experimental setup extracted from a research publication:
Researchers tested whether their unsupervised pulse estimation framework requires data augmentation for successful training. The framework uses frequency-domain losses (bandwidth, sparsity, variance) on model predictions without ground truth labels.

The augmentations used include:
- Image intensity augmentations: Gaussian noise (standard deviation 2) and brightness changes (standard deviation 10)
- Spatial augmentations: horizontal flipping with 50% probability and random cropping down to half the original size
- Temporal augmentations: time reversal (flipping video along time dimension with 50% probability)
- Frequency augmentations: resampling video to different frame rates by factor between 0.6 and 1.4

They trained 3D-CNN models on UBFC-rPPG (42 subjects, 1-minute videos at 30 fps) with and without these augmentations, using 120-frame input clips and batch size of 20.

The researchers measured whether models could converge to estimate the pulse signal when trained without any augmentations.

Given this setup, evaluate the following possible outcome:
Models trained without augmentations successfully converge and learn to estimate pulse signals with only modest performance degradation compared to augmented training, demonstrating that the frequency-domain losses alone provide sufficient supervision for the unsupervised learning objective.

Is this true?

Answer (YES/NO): NO